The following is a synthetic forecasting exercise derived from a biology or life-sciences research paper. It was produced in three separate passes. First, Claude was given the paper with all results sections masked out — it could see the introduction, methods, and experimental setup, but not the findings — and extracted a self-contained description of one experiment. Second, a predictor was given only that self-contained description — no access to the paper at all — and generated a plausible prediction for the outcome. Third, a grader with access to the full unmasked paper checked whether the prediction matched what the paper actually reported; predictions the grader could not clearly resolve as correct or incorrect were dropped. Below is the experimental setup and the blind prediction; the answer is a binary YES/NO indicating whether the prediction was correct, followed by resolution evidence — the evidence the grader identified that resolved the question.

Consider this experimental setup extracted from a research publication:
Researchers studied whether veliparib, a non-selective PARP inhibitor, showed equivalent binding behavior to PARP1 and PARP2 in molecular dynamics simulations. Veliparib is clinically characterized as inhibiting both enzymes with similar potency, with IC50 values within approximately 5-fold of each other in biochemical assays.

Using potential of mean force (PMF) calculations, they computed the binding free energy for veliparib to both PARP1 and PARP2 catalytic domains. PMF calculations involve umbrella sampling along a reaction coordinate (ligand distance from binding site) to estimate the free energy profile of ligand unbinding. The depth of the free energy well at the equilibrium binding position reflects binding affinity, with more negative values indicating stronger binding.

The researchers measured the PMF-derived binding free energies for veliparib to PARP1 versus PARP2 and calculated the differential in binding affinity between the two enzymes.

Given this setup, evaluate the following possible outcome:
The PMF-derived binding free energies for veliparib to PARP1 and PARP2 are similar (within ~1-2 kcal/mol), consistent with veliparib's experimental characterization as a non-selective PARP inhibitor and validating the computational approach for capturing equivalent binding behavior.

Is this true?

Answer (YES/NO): NO